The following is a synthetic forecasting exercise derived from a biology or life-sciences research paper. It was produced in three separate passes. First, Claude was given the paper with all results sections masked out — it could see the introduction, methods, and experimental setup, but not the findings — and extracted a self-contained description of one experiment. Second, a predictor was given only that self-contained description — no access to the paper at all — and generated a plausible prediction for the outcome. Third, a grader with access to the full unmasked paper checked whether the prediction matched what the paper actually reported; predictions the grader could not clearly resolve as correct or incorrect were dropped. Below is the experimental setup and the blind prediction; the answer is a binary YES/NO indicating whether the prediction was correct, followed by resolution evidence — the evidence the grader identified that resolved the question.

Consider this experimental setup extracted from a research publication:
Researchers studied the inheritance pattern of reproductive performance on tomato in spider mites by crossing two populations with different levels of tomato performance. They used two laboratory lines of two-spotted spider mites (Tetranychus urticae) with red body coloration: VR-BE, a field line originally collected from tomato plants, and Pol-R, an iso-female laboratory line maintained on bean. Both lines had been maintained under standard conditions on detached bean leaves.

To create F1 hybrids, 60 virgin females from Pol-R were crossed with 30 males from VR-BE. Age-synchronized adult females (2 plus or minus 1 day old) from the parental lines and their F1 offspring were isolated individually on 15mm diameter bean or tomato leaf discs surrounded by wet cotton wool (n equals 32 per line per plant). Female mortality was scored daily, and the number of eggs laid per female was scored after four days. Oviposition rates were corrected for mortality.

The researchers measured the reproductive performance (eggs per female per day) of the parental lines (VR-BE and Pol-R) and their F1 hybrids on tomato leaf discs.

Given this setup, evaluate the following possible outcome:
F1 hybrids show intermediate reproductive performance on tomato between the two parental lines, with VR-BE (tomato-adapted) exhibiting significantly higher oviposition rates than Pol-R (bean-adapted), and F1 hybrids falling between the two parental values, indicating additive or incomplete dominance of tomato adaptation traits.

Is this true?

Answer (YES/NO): NO